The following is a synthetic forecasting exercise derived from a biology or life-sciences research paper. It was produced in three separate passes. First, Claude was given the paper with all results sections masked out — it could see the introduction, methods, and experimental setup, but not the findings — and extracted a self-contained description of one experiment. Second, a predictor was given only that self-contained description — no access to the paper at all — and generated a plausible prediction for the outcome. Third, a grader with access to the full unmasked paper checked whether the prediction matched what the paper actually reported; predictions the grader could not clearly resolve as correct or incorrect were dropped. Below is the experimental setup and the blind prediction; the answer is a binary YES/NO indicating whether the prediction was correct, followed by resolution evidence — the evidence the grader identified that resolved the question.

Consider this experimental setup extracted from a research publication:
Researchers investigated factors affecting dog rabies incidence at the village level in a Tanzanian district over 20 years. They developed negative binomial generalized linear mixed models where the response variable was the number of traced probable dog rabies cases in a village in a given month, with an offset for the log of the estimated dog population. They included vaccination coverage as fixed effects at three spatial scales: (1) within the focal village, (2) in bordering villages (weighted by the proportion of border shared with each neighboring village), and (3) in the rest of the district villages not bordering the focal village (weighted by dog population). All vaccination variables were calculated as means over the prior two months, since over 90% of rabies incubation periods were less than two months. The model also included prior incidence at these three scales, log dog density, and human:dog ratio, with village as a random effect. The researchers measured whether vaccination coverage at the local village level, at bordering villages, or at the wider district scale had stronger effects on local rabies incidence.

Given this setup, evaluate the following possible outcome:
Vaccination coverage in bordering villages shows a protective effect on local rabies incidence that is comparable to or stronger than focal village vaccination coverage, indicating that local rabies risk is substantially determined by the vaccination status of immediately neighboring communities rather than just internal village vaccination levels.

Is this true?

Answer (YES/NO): NO